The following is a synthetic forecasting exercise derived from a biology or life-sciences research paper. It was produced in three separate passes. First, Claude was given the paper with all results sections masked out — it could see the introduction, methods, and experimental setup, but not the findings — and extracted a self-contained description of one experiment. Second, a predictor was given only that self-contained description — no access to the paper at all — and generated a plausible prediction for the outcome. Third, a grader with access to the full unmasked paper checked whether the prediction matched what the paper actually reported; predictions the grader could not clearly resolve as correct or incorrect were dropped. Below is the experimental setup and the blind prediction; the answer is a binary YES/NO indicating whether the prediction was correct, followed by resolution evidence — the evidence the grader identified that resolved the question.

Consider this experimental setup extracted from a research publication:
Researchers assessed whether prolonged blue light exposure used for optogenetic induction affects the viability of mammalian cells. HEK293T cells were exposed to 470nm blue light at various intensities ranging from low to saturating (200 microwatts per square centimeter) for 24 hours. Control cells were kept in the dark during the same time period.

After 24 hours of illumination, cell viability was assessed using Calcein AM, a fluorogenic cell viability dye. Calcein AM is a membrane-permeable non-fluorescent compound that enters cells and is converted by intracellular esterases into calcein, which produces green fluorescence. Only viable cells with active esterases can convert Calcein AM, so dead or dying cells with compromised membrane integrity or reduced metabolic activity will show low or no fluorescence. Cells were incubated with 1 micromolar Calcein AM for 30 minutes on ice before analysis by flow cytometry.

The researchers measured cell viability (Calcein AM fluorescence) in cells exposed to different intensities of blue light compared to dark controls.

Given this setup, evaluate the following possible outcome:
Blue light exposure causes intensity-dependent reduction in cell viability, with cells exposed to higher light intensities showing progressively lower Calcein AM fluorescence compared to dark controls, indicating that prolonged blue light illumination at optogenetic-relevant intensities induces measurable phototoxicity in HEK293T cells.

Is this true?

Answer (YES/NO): NO